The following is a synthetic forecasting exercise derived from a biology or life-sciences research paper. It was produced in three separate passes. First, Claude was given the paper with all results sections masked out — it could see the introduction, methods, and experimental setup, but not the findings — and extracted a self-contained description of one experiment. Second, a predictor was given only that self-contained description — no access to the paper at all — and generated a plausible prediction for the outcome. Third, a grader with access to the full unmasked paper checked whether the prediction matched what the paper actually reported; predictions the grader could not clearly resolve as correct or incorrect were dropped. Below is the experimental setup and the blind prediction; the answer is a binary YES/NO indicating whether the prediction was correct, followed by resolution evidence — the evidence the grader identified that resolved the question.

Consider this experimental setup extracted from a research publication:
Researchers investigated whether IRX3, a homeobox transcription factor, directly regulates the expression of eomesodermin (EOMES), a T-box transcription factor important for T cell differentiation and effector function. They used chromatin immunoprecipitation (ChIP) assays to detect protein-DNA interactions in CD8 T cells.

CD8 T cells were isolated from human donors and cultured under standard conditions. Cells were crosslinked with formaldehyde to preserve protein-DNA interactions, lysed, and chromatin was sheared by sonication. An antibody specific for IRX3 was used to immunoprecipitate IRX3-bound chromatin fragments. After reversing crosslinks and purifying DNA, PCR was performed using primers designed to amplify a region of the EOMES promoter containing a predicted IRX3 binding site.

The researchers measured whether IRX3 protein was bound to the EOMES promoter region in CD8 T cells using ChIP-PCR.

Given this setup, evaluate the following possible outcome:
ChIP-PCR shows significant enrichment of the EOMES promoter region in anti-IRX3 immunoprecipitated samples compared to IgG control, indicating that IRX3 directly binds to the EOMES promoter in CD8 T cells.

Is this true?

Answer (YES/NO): YES